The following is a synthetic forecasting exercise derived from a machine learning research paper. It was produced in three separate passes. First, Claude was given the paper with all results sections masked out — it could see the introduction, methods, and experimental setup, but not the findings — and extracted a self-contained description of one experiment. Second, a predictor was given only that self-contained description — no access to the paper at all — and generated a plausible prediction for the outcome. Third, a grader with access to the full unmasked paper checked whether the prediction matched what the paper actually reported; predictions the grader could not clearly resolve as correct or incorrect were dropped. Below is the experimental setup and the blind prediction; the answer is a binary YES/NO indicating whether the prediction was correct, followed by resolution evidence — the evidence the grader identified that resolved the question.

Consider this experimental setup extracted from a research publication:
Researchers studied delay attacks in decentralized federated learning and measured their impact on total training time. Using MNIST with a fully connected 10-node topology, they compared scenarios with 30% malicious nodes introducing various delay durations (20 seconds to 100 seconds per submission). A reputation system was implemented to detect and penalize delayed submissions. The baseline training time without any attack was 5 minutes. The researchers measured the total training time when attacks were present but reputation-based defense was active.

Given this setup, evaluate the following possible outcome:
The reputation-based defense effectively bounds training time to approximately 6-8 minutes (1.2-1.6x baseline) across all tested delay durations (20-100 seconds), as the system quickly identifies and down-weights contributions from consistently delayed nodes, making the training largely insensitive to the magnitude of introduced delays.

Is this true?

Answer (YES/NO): NO